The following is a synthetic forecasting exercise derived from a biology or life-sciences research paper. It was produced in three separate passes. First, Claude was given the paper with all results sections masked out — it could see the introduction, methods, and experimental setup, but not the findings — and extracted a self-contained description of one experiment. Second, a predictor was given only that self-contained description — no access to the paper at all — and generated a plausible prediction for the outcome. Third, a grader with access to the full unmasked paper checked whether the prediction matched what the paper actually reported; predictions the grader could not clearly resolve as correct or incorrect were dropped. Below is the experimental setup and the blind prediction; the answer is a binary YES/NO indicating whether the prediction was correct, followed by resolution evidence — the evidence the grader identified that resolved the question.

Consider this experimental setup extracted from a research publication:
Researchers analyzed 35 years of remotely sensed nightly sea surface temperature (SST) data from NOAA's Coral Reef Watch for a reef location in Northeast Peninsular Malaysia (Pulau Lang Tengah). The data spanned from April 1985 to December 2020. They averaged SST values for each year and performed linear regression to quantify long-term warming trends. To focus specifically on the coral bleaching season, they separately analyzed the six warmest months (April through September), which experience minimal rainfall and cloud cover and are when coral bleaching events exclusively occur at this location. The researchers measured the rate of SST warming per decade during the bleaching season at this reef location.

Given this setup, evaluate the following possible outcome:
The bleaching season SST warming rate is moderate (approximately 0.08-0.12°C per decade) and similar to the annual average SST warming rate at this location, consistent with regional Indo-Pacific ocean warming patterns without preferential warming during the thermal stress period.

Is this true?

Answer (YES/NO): NO